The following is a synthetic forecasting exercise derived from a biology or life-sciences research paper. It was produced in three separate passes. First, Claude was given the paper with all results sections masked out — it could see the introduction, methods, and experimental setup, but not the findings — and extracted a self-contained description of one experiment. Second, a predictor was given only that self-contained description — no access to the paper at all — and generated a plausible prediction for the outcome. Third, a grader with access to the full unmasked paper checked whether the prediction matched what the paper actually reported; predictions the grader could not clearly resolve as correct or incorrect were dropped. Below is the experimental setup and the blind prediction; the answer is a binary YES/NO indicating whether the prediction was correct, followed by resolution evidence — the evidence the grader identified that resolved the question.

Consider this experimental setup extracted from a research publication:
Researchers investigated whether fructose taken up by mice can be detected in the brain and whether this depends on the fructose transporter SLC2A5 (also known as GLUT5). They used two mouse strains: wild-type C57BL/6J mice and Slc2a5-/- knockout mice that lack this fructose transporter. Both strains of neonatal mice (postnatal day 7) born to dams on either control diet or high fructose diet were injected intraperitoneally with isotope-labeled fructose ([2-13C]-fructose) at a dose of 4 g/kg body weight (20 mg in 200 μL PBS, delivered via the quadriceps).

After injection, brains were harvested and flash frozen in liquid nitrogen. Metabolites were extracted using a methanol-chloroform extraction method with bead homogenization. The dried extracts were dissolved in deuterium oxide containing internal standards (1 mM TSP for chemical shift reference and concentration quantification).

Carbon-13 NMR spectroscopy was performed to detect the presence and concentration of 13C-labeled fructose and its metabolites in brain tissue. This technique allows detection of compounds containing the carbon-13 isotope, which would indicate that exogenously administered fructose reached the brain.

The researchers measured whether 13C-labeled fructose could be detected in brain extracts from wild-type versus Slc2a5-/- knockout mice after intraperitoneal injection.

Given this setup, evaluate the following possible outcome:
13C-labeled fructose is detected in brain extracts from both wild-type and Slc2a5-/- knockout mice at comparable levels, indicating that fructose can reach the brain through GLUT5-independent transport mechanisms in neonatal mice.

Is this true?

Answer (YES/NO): NO